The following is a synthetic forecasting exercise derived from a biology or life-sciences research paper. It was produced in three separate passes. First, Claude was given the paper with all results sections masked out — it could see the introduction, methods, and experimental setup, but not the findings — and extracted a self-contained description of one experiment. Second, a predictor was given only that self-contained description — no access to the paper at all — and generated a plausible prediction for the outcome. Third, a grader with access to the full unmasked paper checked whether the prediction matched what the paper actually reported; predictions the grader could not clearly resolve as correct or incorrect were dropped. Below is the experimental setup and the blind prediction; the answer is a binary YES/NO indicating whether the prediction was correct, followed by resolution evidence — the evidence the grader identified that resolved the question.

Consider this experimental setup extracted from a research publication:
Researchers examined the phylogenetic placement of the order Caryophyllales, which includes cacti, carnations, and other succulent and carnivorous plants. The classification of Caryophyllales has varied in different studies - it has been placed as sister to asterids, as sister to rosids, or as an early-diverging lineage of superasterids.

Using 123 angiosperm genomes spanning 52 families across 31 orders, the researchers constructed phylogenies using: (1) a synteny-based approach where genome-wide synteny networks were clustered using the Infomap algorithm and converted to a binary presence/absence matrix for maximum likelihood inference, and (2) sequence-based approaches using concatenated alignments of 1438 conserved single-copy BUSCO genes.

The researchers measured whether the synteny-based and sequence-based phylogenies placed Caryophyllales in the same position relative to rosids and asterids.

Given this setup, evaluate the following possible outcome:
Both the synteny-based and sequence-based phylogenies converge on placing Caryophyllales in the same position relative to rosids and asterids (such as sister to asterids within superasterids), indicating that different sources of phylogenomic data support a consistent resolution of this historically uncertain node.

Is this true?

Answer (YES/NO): YES